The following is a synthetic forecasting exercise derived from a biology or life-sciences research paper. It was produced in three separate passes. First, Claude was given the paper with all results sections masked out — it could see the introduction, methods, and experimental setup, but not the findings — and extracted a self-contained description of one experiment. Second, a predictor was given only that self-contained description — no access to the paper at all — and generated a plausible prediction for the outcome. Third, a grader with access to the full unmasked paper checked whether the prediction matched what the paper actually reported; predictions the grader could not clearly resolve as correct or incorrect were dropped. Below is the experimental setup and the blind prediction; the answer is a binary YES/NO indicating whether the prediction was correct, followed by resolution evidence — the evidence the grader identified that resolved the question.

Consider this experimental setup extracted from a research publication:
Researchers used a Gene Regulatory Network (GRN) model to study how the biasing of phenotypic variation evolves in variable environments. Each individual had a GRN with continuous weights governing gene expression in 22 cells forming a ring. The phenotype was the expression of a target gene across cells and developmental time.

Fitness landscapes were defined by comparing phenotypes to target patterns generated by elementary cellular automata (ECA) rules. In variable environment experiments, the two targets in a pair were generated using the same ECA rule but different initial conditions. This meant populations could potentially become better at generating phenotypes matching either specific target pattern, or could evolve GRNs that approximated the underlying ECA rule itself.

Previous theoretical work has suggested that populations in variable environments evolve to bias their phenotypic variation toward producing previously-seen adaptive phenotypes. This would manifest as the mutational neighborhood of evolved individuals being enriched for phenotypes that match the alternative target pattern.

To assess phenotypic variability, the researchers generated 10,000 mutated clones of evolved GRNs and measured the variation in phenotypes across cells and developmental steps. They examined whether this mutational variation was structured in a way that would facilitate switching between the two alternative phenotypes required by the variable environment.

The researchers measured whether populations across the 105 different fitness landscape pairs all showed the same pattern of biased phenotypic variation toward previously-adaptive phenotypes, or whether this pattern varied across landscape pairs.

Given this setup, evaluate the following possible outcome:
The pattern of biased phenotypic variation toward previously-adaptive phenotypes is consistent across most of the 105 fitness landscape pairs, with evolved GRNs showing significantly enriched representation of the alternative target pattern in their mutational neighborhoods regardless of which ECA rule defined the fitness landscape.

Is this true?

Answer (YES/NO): NO